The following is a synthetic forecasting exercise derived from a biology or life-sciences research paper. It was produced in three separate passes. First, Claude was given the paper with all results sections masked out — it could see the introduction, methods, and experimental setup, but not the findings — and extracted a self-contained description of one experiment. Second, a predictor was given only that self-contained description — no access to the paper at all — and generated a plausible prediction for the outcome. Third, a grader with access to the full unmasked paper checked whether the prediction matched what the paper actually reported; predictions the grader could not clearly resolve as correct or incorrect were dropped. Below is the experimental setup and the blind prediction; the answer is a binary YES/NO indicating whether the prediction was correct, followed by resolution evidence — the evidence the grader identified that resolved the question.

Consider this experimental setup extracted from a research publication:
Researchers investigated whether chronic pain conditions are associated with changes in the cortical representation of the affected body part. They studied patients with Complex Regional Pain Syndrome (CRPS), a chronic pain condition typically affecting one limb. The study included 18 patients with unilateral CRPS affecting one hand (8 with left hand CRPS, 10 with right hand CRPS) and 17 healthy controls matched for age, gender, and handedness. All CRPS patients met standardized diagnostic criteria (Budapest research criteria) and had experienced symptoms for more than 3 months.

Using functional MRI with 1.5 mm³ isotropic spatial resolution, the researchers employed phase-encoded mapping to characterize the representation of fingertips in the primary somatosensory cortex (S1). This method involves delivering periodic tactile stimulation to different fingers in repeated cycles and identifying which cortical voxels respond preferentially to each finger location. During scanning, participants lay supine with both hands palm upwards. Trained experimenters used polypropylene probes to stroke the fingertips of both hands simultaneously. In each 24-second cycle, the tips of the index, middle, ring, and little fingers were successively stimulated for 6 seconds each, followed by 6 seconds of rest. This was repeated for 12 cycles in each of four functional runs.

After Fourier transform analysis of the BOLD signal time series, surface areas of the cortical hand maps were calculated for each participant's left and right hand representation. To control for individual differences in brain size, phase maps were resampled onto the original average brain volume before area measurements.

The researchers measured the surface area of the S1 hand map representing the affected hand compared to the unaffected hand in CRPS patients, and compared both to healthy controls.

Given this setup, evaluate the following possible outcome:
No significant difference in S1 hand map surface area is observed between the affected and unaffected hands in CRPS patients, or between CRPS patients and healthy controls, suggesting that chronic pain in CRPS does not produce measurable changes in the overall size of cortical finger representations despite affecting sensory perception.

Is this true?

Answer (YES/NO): YES